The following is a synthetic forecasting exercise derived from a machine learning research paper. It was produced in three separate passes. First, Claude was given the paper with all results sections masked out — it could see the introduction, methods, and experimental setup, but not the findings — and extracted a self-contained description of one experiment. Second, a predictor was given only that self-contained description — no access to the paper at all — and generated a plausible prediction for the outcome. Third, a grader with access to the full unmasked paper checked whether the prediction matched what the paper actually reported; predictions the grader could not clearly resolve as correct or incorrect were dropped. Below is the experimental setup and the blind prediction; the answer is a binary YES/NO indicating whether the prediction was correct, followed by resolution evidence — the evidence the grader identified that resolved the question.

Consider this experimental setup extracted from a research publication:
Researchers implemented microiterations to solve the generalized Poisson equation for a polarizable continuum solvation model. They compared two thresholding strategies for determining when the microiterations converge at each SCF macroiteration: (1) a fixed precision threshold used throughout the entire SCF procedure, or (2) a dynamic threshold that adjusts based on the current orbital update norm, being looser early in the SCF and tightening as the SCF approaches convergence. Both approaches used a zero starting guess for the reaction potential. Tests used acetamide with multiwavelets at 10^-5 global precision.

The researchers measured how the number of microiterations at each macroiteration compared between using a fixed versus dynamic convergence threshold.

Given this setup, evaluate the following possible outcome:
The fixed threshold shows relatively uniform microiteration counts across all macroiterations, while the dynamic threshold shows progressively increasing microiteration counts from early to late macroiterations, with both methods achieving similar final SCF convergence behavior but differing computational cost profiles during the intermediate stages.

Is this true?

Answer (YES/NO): YES